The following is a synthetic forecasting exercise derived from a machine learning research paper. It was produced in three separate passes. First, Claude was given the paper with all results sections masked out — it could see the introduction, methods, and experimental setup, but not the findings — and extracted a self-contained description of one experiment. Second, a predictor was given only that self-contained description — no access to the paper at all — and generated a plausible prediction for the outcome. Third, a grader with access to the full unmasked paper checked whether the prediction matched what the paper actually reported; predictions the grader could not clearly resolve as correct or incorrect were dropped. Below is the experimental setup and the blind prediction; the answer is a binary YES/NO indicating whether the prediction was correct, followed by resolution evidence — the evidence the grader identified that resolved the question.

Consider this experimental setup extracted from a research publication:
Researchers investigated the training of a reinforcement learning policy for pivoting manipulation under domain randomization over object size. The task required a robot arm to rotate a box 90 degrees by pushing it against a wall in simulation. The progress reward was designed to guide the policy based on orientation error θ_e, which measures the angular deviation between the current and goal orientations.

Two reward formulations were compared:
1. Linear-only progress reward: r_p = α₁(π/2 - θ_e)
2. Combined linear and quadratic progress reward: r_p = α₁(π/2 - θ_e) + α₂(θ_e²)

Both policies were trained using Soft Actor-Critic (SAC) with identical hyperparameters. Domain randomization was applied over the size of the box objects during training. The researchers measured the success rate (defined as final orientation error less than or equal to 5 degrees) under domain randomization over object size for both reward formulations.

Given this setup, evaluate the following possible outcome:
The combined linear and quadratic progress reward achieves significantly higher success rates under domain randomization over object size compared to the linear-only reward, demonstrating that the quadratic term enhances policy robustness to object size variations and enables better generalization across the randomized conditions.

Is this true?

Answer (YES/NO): YES